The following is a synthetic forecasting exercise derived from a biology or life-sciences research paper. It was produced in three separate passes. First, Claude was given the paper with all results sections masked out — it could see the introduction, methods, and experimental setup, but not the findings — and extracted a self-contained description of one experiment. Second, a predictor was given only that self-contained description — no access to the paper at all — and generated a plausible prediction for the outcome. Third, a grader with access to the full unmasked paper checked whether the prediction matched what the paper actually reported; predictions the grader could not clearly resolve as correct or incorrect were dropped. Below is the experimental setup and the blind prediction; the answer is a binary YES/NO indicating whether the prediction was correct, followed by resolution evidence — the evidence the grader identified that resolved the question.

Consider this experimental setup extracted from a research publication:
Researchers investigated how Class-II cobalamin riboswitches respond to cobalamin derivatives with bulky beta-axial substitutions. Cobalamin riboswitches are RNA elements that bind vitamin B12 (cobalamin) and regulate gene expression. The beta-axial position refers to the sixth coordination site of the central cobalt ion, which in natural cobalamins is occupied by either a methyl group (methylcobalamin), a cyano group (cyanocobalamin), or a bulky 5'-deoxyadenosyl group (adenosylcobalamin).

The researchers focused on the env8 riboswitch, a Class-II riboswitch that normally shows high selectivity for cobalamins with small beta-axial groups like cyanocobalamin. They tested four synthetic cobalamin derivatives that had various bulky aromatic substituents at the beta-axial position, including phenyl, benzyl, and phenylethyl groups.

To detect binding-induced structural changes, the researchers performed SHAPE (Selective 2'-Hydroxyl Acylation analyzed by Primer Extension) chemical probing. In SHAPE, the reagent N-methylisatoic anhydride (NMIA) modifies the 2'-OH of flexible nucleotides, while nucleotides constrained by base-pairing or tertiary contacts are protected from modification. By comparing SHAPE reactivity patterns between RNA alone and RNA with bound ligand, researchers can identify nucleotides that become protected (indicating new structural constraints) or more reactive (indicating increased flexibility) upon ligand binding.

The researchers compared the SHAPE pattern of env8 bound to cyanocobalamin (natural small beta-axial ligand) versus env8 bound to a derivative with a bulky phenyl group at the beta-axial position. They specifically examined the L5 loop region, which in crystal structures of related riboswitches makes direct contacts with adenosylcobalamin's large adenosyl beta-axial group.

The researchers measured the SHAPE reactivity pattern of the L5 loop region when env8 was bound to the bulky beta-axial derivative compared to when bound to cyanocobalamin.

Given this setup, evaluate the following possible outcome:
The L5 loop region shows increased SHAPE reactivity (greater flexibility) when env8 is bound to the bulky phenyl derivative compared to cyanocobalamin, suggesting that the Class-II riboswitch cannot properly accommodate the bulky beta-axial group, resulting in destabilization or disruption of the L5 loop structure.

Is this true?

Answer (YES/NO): NO